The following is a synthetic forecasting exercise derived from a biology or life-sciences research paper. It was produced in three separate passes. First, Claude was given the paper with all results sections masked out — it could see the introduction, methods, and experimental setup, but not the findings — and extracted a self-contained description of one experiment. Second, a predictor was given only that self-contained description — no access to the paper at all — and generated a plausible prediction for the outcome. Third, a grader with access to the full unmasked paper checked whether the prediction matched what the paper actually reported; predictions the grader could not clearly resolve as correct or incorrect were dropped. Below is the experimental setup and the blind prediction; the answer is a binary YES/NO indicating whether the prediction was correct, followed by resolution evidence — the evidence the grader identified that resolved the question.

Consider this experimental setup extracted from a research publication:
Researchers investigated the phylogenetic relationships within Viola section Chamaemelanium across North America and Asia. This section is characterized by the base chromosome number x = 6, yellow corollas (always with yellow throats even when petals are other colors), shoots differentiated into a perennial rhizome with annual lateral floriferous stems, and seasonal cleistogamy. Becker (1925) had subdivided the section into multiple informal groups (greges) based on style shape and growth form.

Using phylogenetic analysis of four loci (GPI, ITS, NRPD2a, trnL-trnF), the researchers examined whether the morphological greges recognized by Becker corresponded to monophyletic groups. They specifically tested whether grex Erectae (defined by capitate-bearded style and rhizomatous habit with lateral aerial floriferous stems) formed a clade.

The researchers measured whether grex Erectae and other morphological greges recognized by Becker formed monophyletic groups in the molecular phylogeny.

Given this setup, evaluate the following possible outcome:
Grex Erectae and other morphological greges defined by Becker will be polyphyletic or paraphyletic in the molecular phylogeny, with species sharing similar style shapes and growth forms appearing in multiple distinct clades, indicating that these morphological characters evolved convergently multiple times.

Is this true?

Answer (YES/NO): NO